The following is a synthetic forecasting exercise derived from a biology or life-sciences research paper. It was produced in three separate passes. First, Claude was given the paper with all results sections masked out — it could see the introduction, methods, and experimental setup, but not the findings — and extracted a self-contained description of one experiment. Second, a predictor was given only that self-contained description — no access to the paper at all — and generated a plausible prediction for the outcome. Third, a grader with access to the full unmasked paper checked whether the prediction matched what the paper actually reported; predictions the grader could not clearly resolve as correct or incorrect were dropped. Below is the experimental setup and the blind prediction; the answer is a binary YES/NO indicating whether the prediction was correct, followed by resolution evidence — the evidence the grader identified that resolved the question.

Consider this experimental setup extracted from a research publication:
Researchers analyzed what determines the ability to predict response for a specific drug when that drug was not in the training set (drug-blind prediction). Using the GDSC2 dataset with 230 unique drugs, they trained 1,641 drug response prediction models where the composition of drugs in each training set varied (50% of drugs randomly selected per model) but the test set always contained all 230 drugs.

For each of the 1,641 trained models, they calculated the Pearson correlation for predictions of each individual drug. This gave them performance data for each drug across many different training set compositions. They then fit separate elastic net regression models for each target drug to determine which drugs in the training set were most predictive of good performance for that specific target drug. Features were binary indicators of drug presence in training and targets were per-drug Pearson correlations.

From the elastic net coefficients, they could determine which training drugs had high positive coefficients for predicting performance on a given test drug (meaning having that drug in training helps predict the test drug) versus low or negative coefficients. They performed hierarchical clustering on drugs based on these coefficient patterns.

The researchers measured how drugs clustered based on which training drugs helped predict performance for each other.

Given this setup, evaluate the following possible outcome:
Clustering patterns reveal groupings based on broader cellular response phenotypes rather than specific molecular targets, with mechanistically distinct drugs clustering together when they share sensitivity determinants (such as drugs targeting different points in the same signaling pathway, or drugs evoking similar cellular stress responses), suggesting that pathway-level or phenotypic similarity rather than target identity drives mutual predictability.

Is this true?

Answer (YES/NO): NO